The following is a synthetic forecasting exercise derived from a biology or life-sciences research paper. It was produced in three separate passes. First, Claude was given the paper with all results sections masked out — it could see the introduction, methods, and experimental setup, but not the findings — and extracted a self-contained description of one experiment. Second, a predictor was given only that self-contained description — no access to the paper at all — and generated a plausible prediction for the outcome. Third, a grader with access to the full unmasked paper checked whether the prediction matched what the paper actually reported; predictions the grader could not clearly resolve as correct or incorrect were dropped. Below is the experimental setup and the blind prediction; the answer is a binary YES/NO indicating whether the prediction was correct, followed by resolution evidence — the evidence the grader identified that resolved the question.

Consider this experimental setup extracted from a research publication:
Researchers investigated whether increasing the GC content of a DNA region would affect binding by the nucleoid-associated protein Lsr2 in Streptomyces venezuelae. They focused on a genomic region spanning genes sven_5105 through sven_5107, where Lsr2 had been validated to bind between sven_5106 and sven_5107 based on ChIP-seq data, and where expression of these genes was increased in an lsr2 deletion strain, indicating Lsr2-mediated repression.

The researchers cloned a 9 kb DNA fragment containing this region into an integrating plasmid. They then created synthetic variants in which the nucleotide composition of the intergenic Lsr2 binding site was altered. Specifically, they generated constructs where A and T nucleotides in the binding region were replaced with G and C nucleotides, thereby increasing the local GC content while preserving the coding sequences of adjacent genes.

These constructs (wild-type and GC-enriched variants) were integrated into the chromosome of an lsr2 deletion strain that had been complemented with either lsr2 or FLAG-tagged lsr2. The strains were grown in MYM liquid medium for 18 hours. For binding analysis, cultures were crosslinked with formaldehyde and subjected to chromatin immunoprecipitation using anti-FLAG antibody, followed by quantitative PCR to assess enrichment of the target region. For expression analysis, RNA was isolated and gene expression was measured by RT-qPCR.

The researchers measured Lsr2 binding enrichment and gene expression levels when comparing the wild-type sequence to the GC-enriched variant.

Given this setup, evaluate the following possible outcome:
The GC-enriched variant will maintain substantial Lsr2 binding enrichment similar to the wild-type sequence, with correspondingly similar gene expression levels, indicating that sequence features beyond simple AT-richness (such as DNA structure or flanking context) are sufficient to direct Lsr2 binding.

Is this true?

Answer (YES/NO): NO